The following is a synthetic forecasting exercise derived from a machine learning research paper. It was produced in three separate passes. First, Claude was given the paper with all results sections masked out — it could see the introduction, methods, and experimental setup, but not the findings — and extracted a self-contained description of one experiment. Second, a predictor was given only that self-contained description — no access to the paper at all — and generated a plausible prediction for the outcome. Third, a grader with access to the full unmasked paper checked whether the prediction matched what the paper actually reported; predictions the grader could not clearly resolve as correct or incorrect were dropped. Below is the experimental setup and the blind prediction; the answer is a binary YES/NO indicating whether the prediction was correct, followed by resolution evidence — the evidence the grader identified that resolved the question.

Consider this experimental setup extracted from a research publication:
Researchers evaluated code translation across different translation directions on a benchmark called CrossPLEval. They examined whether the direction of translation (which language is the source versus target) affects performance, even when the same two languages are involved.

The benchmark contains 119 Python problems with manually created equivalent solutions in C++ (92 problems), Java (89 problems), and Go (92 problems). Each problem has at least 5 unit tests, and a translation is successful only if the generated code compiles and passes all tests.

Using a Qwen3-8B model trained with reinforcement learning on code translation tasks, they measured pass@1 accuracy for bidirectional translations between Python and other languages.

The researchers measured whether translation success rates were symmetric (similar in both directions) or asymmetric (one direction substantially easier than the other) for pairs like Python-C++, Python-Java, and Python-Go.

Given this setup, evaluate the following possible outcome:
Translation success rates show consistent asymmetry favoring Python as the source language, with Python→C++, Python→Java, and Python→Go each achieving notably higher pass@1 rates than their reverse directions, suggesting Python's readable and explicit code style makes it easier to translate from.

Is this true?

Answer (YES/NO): NO